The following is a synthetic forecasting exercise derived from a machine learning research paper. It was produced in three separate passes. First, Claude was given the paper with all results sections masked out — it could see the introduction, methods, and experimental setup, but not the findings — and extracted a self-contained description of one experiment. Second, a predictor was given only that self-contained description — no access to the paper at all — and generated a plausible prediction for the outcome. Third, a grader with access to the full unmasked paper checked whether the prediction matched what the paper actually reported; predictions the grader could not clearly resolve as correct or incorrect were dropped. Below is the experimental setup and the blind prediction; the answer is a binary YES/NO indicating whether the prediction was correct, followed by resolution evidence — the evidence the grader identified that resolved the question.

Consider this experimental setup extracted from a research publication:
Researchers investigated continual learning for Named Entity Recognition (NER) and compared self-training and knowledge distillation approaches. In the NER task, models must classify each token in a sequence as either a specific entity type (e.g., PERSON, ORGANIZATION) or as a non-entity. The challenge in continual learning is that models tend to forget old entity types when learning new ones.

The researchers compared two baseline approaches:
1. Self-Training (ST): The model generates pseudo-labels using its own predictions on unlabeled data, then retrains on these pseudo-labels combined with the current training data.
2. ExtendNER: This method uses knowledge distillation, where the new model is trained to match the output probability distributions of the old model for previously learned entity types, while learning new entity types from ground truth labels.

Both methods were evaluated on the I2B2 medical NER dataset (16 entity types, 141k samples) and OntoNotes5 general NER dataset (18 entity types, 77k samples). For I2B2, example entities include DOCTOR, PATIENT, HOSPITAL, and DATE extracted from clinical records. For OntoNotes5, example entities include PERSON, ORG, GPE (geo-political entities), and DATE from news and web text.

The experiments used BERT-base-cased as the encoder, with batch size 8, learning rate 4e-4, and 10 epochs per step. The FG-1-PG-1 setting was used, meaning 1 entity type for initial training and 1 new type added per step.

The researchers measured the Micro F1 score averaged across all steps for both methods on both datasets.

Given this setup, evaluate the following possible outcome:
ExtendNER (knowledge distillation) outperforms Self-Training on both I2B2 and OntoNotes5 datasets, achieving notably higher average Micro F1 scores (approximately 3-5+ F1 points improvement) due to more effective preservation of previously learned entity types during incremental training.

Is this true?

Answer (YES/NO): NO